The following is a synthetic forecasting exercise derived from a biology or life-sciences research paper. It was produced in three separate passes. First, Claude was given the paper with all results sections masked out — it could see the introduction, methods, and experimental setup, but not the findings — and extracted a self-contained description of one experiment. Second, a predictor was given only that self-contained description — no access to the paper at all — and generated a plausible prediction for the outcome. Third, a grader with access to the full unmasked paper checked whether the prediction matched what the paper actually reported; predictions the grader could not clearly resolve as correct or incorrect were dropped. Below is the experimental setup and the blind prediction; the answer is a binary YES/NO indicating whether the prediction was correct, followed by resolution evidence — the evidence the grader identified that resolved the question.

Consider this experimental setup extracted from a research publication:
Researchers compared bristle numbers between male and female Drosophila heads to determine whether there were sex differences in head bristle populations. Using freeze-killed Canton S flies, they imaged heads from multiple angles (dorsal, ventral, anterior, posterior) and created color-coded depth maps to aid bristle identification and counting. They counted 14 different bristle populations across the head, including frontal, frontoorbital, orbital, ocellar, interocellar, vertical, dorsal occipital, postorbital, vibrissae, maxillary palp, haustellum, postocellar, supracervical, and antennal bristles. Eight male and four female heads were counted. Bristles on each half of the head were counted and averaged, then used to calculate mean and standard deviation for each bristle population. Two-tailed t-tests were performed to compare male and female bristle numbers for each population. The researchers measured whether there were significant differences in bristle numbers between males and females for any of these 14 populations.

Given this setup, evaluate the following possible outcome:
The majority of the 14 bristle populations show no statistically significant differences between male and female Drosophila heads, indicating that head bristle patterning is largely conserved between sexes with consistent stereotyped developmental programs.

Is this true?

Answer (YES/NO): YES